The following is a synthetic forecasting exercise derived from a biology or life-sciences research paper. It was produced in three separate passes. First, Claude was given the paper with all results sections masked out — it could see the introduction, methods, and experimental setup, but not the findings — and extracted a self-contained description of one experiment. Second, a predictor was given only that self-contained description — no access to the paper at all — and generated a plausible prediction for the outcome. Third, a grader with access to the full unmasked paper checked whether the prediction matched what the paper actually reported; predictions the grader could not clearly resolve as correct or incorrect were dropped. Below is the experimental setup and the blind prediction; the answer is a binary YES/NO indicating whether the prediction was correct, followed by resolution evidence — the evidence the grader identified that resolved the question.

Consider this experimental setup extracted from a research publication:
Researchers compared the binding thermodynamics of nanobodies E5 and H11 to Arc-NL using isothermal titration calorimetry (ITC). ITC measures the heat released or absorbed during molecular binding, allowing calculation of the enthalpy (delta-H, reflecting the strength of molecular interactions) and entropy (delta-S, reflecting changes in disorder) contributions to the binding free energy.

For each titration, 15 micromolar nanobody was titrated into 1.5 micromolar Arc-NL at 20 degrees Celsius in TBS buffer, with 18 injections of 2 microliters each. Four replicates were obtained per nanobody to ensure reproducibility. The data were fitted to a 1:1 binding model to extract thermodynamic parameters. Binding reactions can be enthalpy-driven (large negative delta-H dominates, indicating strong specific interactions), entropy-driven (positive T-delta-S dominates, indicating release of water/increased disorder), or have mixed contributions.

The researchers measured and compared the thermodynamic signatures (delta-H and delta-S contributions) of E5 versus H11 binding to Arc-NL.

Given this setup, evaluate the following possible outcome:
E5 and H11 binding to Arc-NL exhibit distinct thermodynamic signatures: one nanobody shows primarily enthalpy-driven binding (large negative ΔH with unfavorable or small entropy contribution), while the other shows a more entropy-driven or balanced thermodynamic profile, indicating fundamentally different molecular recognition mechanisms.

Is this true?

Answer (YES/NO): NO